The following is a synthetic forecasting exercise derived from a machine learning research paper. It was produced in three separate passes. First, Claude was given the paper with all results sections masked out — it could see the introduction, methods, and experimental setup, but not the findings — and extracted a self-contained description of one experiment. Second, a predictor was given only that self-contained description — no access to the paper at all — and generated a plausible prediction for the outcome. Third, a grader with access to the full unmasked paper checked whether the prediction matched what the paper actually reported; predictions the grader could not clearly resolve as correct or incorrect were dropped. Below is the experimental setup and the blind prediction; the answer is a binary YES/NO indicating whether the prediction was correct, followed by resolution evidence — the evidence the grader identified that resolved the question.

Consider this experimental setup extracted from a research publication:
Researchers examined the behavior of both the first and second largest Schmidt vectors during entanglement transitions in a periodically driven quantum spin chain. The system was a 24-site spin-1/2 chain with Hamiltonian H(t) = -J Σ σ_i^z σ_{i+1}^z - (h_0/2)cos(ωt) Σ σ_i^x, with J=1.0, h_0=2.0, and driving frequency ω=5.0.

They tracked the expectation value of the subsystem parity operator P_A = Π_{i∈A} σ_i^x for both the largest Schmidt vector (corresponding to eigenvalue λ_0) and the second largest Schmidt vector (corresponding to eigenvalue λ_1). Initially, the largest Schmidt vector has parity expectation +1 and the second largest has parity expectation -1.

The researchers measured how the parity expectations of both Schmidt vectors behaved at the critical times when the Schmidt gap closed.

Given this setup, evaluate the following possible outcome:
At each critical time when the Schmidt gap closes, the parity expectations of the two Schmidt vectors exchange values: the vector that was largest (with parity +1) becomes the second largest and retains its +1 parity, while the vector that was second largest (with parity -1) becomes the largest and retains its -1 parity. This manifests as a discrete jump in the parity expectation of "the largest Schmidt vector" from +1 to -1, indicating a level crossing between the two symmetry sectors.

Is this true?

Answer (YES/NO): YES